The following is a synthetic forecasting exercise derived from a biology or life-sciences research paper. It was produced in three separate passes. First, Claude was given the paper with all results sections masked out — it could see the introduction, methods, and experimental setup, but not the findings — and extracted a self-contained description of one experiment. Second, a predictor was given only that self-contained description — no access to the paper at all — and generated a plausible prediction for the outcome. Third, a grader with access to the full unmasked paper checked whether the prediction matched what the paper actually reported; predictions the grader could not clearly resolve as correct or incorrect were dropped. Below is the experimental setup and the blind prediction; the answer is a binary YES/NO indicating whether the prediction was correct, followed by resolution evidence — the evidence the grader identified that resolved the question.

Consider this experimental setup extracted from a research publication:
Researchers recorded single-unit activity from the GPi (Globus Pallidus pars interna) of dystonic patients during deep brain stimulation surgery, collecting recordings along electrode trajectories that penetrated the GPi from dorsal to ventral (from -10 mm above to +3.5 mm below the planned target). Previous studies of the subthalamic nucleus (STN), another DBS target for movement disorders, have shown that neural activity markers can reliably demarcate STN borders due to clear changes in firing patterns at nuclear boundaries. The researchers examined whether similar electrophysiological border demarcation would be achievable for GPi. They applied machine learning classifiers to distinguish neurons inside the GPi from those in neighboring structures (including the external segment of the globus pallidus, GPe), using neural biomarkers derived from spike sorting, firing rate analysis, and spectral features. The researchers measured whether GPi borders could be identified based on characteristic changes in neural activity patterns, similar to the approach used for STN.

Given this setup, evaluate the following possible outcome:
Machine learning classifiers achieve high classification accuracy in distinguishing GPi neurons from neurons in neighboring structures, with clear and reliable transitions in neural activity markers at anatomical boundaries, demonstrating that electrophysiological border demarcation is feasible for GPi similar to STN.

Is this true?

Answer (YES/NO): NO